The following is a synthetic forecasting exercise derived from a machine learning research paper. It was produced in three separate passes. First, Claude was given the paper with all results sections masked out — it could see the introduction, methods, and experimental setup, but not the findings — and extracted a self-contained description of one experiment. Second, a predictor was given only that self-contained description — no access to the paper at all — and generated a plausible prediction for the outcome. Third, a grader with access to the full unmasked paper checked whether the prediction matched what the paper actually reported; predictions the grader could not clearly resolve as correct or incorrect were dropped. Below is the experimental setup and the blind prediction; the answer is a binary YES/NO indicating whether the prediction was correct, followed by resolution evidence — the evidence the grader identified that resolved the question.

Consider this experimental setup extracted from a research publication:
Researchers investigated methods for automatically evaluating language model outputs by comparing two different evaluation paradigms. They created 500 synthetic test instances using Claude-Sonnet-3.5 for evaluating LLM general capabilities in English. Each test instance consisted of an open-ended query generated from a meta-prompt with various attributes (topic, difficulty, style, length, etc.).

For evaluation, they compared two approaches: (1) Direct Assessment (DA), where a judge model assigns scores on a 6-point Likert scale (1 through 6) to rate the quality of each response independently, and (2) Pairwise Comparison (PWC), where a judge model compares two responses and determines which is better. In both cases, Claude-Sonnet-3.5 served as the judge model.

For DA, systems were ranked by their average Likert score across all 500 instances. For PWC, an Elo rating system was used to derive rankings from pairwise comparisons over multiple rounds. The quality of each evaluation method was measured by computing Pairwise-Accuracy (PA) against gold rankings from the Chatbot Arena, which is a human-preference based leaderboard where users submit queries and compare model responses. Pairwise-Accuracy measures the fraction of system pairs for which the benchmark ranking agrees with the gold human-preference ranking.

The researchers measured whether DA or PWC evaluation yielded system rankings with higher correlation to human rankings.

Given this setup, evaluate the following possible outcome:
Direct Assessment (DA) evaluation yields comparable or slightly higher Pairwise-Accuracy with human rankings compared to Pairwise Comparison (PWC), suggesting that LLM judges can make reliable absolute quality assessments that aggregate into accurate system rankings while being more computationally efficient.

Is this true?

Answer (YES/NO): YES